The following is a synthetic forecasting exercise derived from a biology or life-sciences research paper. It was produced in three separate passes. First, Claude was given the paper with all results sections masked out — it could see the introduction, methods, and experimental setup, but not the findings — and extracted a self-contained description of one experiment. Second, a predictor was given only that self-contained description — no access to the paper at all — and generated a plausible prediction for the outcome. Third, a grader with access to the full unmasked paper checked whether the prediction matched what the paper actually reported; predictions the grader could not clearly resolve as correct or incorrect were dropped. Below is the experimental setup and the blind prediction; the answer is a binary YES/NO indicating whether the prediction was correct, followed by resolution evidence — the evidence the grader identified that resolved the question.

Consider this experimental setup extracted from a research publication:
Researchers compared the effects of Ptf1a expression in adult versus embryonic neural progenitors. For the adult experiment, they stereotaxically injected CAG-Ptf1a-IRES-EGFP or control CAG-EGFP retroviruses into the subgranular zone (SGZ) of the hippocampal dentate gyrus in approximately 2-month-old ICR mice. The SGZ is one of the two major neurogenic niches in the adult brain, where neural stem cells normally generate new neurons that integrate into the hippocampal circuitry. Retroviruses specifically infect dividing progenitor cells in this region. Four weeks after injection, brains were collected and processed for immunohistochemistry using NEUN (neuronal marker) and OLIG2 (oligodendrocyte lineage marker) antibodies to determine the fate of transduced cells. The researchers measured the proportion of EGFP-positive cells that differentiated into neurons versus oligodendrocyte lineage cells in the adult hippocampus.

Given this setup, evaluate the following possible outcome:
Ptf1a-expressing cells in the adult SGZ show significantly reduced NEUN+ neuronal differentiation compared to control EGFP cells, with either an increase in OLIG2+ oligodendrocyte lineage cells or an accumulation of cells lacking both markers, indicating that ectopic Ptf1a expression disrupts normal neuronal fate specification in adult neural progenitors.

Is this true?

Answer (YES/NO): YES